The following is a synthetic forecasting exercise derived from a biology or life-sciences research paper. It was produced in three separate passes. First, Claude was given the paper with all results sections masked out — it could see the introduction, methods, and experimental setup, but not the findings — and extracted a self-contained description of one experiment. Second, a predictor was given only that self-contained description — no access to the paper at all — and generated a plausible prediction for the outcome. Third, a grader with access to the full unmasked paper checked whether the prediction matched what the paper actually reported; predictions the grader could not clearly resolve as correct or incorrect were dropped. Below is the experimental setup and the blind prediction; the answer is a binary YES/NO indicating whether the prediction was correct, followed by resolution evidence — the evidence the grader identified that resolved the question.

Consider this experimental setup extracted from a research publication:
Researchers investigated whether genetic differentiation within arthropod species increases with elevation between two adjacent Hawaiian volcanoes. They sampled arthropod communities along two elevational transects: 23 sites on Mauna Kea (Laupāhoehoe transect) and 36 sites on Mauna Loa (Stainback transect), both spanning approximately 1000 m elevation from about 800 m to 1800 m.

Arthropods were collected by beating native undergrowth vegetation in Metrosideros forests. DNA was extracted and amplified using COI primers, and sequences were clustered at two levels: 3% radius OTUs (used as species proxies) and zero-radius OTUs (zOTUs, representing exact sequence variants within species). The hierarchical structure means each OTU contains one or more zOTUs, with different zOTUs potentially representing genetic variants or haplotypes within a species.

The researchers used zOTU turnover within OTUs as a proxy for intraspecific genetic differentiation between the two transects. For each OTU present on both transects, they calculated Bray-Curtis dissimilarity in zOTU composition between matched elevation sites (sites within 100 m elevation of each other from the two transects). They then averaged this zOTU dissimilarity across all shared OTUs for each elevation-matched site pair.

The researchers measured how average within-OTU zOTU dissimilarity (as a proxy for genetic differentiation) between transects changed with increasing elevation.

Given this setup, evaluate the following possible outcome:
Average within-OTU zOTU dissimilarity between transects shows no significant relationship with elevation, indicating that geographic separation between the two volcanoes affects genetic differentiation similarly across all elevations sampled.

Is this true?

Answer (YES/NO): NO